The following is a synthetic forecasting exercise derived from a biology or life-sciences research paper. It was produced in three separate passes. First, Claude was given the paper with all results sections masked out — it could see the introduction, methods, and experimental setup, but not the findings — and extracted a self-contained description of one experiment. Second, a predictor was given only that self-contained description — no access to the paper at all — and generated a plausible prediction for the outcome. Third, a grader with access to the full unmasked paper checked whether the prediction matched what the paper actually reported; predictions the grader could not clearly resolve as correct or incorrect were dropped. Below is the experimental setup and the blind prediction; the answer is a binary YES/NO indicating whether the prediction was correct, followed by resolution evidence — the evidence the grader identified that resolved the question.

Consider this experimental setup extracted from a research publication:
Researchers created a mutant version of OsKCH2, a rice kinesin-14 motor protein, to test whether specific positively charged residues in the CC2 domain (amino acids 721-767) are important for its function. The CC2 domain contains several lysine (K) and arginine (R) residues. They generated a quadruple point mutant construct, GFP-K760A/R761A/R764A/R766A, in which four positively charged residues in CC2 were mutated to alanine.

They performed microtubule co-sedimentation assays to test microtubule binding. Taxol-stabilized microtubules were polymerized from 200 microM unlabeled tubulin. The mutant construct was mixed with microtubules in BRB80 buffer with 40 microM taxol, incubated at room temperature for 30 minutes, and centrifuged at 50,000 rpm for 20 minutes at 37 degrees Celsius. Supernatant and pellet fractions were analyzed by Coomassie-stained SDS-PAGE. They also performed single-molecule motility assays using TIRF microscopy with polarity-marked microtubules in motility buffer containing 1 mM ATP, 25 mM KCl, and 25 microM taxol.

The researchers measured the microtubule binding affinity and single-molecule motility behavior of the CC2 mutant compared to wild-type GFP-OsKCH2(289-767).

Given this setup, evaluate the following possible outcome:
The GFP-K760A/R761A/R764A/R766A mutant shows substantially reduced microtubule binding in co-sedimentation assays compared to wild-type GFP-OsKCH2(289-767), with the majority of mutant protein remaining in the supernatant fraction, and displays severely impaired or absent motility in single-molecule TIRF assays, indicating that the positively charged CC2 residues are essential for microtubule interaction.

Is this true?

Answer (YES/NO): YES